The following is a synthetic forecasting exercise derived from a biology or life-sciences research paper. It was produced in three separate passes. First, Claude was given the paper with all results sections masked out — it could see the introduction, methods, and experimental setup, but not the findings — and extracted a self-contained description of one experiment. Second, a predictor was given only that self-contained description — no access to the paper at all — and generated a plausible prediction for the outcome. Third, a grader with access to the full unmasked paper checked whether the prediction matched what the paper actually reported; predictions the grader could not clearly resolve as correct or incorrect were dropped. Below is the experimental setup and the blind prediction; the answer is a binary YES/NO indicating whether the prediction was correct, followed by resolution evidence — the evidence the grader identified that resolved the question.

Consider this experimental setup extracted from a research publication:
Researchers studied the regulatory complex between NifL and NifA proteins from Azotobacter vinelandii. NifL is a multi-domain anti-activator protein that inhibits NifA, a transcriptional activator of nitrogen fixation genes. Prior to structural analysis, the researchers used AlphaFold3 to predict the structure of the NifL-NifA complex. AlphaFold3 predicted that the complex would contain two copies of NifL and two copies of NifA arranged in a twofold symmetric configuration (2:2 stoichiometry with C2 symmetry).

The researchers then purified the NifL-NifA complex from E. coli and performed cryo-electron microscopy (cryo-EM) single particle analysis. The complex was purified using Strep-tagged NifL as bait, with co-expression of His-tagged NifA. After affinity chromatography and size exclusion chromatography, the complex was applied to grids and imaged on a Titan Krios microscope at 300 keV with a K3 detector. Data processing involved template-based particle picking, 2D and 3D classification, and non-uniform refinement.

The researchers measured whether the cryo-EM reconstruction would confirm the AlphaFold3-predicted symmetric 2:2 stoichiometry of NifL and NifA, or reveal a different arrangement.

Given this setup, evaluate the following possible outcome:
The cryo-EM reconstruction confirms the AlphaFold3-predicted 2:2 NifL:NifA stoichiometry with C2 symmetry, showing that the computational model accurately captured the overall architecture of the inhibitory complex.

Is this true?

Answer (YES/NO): NO